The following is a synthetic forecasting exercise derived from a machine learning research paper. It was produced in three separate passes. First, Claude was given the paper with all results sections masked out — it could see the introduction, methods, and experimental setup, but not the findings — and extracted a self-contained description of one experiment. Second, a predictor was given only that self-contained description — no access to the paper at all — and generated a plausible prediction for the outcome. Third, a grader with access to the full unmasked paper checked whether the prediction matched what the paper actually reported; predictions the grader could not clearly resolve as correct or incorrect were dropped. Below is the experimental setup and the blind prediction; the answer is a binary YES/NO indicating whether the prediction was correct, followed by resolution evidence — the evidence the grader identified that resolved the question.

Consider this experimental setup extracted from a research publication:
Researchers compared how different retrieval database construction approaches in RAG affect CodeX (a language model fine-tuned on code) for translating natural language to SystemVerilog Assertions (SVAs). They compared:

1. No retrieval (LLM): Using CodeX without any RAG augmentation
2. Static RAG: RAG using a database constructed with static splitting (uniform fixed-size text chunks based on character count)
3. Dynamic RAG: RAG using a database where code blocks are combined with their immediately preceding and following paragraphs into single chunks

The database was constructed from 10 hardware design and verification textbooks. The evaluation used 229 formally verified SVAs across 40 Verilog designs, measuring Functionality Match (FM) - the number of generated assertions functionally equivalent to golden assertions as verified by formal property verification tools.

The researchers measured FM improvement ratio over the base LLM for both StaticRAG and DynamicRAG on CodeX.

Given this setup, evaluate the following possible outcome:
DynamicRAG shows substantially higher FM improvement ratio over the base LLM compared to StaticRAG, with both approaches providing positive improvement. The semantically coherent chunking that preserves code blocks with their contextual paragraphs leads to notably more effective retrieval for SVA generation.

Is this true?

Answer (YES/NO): YES